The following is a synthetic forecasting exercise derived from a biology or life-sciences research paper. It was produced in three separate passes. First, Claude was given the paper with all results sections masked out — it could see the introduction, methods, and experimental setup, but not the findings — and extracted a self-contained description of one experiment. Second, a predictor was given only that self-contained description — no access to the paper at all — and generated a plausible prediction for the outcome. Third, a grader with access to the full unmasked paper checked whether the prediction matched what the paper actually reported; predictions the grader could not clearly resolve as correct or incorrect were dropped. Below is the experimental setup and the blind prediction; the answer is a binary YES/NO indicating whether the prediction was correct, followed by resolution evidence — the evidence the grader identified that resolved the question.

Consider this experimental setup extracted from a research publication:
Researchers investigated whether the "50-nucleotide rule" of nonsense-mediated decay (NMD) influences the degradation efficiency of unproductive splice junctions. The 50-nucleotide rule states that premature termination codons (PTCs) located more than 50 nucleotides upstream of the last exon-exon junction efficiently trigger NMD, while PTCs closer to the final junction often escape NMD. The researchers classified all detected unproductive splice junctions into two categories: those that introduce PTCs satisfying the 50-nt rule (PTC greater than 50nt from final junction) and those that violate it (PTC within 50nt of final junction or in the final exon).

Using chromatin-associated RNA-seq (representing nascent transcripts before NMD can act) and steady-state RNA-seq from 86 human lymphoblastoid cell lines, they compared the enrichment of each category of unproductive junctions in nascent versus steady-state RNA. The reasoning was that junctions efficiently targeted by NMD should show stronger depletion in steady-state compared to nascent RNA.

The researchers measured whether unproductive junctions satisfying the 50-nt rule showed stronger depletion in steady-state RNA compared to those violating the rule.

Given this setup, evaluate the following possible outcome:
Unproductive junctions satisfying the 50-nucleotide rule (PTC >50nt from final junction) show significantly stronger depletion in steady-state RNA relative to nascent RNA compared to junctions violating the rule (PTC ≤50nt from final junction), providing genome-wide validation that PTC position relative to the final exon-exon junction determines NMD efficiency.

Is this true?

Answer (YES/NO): YES